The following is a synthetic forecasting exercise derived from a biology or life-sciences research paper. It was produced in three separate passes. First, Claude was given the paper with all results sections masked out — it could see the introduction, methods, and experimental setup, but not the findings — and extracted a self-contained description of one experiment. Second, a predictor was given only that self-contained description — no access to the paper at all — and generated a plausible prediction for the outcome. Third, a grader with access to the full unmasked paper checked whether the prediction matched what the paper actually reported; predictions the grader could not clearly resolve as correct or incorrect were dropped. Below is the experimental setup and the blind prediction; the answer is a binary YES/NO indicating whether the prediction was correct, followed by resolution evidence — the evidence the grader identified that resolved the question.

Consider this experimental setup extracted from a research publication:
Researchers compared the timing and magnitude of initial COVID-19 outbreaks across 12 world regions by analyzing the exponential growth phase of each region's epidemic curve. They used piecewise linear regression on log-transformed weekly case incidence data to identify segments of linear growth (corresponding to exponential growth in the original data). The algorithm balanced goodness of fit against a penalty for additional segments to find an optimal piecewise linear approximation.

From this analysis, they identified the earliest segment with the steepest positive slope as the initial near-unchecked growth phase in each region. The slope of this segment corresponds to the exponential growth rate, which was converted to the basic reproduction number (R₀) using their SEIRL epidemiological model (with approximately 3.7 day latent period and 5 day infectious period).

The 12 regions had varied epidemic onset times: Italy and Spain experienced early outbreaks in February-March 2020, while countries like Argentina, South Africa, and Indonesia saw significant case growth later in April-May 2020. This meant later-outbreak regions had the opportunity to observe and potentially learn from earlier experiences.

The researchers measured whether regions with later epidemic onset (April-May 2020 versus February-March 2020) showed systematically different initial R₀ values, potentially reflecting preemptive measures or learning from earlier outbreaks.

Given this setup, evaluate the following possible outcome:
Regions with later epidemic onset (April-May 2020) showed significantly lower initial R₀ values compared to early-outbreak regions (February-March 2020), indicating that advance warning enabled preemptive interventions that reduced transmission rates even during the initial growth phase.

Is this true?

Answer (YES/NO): NO